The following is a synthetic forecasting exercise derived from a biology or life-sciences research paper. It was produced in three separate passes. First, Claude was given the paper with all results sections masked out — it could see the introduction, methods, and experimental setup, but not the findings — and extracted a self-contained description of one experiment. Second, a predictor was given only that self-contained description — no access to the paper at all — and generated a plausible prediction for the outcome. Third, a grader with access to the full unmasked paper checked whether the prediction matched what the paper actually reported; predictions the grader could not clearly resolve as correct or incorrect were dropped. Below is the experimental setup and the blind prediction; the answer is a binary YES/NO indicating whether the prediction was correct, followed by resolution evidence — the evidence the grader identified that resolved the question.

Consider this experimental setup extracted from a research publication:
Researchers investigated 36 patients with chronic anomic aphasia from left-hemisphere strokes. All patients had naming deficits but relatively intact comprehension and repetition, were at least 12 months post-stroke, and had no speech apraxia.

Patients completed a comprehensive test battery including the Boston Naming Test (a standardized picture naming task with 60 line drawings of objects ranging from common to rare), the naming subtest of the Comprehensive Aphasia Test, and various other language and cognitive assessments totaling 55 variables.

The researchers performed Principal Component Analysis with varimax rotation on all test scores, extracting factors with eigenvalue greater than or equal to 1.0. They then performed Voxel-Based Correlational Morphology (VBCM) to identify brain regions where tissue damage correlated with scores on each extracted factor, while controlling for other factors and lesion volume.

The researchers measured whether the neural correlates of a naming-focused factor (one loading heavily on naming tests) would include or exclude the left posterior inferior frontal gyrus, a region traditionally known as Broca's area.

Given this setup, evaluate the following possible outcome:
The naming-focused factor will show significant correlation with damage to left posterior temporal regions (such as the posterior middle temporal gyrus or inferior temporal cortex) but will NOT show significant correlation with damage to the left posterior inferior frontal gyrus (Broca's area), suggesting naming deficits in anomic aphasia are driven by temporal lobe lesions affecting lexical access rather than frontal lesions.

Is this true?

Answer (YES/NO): NO